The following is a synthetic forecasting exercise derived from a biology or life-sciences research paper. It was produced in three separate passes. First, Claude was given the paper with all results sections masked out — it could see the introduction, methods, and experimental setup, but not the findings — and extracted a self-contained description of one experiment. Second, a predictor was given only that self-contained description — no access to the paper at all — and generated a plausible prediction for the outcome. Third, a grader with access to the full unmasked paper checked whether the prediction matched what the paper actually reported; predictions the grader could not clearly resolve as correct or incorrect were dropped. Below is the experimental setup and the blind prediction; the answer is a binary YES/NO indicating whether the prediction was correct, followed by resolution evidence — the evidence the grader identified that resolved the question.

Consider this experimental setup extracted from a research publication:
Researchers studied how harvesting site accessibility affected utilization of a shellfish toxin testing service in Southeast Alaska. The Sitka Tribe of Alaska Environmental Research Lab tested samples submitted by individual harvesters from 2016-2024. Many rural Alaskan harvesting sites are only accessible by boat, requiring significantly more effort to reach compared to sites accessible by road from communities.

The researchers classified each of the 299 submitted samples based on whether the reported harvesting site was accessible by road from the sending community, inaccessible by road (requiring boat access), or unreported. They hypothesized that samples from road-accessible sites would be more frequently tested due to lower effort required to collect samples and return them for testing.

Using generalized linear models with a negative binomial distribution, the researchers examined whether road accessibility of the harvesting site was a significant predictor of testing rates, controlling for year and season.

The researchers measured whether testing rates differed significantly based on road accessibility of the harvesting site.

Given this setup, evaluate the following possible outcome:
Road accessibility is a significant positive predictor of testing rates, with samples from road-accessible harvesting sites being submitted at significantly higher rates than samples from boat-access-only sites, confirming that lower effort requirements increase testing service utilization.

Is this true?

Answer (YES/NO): NO